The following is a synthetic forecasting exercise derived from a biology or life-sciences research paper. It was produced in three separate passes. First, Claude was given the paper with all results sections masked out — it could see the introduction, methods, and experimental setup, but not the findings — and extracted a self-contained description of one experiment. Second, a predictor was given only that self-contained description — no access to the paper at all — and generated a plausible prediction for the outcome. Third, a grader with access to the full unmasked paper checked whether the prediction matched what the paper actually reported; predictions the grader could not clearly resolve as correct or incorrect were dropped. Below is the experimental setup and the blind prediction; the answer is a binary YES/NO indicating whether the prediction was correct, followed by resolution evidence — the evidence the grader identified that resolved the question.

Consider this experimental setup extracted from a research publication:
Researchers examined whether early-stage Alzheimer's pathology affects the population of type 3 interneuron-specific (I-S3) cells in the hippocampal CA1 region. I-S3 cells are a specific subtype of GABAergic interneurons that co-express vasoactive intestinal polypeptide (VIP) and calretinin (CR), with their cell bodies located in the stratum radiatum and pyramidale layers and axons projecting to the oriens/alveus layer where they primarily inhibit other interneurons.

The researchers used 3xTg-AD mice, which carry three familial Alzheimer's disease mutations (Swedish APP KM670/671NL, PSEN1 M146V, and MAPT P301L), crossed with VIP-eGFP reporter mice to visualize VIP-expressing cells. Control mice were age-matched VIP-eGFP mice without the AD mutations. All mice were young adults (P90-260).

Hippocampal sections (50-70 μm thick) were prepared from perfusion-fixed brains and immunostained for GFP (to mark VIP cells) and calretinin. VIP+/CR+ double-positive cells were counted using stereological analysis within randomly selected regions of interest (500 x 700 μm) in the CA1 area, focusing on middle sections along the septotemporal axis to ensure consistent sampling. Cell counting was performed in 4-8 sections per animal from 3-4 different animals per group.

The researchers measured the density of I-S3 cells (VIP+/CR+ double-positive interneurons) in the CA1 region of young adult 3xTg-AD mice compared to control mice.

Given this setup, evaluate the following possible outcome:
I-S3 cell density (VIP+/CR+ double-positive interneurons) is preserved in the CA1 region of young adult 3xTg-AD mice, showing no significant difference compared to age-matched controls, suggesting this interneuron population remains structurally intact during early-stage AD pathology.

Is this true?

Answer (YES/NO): YES